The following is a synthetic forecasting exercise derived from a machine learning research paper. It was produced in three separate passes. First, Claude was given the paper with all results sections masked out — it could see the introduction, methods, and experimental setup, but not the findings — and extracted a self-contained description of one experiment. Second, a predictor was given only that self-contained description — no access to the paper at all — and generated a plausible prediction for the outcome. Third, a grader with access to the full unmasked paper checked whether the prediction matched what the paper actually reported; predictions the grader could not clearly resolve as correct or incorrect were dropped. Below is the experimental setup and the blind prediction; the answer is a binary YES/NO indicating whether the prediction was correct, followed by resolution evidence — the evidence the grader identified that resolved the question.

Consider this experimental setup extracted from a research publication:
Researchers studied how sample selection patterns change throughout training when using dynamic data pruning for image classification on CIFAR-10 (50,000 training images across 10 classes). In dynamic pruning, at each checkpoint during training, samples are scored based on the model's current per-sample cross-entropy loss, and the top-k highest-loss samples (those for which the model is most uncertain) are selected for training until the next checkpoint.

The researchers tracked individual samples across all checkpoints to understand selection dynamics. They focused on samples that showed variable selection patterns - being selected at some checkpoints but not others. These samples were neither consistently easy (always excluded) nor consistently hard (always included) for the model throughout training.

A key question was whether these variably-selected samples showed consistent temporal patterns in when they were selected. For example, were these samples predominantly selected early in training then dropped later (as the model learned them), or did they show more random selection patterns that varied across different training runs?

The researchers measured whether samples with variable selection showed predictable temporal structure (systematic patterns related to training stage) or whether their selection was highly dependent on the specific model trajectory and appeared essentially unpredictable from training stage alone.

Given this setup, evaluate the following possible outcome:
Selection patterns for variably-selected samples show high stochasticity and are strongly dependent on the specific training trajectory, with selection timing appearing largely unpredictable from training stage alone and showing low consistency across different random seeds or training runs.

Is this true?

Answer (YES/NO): YES